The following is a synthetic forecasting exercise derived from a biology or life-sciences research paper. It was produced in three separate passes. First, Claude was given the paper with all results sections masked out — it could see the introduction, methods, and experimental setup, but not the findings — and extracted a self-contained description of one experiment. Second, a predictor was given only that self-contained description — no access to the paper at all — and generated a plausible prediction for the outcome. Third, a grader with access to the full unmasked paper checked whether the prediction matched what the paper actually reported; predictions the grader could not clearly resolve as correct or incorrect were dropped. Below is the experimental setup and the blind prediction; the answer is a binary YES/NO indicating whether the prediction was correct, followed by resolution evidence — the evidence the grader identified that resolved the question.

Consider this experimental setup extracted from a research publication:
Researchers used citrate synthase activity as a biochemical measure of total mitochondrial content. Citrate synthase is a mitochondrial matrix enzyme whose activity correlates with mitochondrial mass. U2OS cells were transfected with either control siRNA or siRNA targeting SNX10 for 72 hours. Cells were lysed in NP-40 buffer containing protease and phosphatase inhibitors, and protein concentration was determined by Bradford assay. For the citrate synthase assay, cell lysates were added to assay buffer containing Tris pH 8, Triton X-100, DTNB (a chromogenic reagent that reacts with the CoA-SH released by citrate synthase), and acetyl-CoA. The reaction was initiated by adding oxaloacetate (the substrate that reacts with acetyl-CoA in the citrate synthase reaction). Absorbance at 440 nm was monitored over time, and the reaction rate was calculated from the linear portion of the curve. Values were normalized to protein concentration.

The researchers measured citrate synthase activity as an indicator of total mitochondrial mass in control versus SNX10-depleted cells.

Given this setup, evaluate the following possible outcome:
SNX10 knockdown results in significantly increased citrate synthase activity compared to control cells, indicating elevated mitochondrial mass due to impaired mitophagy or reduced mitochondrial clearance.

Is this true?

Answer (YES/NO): NO